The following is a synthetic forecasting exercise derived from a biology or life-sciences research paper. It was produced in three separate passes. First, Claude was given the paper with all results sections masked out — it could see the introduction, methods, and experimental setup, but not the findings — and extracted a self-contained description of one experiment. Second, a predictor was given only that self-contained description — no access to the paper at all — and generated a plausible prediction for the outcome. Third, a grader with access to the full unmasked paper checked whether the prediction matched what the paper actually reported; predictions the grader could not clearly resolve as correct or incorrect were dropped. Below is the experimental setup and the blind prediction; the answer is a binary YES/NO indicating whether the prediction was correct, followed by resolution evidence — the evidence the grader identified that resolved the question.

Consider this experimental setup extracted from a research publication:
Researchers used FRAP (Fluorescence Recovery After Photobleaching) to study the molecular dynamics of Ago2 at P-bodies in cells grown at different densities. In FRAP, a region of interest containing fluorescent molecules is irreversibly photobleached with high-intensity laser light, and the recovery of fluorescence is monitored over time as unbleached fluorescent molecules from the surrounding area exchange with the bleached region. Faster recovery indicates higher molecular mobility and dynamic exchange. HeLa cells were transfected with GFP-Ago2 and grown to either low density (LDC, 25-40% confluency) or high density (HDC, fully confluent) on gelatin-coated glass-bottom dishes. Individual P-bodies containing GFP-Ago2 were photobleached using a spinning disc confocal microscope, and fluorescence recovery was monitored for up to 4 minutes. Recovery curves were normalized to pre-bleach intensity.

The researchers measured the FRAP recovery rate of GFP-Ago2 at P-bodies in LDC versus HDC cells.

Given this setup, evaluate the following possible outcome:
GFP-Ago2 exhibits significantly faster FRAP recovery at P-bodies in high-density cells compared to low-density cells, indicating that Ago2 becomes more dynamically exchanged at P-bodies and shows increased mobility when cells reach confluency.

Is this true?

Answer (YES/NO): NO